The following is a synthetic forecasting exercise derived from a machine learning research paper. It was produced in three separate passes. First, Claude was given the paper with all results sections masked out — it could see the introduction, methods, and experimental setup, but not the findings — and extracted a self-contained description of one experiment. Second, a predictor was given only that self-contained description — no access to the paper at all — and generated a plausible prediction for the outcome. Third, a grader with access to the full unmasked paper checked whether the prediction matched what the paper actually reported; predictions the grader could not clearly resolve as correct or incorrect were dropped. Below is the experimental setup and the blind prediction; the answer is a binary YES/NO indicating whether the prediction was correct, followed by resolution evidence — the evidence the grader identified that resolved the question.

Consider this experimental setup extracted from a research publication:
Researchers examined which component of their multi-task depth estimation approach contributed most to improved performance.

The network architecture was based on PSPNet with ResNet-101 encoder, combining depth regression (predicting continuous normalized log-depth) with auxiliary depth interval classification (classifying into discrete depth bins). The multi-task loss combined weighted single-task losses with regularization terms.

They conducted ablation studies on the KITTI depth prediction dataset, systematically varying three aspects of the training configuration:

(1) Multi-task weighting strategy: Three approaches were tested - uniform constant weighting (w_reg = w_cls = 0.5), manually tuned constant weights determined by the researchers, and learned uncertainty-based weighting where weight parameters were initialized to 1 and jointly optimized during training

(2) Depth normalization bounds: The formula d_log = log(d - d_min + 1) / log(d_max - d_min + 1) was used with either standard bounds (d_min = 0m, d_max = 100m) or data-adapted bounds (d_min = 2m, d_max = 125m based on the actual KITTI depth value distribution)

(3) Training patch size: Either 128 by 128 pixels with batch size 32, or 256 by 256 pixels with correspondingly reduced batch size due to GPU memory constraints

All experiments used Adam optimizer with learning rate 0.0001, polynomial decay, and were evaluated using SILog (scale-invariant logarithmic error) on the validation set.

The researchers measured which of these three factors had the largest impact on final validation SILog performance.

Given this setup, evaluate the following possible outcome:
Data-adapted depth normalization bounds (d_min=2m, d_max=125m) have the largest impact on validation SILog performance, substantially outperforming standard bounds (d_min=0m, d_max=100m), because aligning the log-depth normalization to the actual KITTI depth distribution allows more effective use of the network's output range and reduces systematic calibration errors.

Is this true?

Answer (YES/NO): NO